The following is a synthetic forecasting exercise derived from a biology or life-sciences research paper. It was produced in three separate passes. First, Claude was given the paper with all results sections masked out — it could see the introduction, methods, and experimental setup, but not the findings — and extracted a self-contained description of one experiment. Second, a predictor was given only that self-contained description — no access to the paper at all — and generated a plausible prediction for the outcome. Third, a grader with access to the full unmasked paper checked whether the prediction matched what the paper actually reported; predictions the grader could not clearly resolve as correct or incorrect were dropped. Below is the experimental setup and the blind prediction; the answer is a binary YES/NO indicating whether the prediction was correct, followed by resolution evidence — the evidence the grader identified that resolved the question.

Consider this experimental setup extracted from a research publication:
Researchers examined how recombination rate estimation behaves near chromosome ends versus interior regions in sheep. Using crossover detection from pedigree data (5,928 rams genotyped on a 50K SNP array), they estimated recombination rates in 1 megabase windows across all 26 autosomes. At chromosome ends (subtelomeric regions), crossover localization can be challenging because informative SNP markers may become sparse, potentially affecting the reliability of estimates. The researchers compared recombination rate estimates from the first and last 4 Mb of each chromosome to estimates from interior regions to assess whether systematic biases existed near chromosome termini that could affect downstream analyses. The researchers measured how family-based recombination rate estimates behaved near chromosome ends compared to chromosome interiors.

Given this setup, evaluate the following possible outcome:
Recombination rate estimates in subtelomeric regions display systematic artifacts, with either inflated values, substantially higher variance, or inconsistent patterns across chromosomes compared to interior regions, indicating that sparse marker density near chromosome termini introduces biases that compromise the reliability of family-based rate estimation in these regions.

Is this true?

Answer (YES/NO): NO